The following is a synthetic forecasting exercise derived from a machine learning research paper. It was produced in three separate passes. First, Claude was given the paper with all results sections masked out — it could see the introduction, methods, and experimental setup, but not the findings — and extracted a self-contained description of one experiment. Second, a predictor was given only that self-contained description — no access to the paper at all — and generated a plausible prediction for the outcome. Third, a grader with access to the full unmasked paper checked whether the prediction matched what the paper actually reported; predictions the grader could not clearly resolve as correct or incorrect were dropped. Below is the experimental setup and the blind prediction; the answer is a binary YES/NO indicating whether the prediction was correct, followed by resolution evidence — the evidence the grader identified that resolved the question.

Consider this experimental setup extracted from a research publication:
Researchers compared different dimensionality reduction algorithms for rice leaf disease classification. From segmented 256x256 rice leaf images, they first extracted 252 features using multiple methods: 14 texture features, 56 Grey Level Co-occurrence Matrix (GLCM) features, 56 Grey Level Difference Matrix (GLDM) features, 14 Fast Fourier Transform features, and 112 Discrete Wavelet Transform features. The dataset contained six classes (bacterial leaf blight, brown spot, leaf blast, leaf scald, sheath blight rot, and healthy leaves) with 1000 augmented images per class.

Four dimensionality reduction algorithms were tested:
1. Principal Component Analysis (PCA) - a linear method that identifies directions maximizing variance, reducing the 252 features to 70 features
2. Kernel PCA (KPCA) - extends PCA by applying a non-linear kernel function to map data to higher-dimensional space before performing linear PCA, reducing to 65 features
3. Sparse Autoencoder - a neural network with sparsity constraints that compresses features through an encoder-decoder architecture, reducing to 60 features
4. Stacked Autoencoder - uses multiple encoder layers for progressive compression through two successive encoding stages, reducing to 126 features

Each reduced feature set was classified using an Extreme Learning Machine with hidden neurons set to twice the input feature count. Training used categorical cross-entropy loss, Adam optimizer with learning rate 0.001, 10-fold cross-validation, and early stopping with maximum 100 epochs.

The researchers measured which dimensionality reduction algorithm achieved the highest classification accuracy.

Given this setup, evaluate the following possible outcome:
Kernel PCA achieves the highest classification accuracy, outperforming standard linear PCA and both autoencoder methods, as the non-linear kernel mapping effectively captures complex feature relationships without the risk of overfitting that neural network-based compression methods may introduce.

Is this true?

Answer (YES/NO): YES